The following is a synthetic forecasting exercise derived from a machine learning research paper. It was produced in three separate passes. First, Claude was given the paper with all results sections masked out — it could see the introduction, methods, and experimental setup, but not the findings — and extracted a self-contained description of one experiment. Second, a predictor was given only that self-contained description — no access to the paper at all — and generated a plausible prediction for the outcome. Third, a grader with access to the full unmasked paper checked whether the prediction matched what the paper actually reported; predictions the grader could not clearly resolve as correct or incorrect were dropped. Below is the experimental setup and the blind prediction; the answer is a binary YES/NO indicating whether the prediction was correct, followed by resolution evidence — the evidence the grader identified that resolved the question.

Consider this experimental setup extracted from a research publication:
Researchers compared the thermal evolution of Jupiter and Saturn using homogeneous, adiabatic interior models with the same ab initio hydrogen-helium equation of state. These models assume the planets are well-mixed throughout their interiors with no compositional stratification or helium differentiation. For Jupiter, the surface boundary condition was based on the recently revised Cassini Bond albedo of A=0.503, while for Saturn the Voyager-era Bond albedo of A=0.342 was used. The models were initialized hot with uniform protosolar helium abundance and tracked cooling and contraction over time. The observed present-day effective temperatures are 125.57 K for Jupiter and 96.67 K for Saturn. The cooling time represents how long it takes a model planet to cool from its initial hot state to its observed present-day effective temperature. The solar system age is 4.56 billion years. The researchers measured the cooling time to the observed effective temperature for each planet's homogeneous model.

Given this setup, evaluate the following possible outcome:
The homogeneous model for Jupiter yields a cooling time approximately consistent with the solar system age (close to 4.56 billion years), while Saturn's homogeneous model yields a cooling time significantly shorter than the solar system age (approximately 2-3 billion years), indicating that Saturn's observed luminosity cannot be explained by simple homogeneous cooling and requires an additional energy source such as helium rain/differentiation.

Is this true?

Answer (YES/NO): NO